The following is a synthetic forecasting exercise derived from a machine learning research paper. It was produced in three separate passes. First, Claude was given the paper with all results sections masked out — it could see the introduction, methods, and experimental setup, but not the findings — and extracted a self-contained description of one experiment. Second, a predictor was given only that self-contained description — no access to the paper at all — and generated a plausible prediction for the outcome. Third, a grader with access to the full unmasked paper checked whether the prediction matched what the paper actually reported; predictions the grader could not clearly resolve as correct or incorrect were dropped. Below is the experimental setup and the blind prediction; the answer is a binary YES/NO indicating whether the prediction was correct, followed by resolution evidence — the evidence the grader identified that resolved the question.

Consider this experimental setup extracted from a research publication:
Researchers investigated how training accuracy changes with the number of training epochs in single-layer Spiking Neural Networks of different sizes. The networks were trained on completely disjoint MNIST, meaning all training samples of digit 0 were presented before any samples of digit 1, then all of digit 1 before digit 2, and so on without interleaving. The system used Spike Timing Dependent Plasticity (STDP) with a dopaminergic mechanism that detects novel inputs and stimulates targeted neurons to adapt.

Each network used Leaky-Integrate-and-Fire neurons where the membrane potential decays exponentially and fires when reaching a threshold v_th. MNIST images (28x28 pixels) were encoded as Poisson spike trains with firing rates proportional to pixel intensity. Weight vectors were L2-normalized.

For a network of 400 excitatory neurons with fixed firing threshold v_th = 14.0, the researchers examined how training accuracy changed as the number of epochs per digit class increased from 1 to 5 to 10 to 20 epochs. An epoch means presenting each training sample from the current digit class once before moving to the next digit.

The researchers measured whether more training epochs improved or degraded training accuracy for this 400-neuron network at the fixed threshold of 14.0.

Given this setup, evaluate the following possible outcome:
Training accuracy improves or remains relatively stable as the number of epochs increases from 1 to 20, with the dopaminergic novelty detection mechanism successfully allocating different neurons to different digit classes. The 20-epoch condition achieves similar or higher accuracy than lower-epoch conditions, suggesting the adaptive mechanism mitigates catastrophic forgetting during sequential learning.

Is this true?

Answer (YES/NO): NO